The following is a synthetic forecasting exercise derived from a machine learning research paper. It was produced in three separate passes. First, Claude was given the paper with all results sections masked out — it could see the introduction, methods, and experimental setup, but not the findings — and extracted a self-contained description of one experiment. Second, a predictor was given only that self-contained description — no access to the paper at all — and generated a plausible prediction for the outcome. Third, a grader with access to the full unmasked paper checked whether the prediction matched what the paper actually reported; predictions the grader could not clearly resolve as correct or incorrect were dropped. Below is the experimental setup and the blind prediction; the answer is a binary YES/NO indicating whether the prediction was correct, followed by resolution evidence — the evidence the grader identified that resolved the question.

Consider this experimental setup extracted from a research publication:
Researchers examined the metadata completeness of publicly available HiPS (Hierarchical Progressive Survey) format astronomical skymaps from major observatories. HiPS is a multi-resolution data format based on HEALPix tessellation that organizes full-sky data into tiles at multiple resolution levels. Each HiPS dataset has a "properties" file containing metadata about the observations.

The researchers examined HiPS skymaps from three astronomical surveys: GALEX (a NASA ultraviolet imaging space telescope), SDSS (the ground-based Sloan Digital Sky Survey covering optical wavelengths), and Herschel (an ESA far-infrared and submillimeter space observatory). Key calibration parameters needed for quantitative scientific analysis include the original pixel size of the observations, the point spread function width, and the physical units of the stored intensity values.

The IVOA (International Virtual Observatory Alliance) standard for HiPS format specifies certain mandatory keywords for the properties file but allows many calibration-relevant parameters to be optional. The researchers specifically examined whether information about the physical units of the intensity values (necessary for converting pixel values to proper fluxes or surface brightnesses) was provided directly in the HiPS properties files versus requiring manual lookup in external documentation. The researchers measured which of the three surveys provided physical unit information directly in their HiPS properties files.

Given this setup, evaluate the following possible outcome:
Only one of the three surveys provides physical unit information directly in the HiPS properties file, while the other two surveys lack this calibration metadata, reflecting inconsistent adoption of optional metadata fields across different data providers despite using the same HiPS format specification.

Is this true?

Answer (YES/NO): YES